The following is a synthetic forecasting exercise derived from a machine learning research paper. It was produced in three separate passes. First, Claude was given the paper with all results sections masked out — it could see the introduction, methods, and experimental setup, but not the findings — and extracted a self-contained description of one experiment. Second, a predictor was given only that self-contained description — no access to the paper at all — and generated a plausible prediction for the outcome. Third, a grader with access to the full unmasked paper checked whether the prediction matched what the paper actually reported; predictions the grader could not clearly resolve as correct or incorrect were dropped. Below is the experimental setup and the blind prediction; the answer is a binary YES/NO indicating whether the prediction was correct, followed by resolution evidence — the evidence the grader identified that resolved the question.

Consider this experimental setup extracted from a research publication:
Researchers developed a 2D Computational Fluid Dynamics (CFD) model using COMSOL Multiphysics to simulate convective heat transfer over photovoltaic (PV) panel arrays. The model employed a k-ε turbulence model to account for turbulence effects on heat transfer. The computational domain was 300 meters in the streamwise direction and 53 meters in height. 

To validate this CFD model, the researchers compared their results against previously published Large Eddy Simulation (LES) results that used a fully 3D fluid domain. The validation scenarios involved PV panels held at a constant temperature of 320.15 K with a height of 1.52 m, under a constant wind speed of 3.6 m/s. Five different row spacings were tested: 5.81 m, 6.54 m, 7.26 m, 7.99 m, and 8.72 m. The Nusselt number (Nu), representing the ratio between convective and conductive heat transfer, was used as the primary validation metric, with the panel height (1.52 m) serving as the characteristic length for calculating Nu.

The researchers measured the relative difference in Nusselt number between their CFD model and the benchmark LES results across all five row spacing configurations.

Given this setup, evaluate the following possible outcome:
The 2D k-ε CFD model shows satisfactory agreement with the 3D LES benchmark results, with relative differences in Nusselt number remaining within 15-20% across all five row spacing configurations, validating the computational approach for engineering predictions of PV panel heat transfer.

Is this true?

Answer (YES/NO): NO